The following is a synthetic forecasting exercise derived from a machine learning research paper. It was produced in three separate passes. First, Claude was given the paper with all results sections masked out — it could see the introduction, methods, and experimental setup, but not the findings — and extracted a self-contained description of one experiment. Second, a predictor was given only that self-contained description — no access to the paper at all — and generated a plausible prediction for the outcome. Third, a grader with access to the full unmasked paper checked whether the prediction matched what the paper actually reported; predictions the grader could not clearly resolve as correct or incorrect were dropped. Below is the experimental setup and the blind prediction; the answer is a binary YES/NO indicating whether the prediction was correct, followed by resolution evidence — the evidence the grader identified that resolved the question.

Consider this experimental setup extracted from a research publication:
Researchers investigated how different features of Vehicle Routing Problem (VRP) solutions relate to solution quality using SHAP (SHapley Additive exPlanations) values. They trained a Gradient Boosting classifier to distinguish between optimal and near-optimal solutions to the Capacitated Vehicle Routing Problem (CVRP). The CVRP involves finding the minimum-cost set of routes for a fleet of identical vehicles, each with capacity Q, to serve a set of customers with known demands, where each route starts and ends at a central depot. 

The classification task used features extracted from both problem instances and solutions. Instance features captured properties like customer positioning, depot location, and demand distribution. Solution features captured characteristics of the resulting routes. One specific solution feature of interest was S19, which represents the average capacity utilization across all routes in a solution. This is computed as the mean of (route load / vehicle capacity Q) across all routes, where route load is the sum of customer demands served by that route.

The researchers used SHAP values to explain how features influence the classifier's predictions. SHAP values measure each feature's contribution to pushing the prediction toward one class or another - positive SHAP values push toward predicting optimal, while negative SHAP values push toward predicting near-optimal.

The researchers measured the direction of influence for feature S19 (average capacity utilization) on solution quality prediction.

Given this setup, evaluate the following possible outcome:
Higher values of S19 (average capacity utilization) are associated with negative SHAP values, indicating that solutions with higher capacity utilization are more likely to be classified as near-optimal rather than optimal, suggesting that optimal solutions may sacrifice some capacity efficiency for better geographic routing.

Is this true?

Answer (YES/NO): NO